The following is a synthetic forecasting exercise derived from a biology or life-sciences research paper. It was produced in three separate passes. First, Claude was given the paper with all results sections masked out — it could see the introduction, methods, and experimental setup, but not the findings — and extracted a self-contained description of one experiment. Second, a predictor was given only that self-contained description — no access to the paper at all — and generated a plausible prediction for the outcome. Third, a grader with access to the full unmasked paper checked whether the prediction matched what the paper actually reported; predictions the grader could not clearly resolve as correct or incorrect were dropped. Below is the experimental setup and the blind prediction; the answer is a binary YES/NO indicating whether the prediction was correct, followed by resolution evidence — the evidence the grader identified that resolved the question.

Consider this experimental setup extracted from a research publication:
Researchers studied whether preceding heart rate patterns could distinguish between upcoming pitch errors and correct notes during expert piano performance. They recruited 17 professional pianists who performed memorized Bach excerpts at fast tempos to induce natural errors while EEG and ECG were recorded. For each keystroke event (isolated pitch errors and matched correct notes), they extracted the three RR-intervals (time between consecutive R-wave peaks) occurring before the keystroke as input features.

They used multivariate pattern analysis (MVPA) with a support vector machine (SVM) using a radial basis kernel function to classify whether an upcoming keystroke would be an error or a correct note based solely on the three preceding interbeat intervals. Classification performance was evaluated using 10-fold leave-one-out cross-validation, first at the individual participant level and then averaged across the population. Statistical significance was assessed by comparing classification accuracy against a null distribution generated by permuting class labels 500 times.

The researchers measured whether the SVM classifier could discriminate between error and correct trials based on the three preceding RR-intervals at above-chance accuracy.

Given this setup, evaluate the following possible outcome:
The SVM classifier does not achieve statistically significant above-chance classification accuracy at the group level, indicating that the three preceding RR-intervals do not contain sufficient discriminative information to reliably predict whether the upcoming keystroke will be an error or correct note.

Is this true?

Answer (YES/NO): NO